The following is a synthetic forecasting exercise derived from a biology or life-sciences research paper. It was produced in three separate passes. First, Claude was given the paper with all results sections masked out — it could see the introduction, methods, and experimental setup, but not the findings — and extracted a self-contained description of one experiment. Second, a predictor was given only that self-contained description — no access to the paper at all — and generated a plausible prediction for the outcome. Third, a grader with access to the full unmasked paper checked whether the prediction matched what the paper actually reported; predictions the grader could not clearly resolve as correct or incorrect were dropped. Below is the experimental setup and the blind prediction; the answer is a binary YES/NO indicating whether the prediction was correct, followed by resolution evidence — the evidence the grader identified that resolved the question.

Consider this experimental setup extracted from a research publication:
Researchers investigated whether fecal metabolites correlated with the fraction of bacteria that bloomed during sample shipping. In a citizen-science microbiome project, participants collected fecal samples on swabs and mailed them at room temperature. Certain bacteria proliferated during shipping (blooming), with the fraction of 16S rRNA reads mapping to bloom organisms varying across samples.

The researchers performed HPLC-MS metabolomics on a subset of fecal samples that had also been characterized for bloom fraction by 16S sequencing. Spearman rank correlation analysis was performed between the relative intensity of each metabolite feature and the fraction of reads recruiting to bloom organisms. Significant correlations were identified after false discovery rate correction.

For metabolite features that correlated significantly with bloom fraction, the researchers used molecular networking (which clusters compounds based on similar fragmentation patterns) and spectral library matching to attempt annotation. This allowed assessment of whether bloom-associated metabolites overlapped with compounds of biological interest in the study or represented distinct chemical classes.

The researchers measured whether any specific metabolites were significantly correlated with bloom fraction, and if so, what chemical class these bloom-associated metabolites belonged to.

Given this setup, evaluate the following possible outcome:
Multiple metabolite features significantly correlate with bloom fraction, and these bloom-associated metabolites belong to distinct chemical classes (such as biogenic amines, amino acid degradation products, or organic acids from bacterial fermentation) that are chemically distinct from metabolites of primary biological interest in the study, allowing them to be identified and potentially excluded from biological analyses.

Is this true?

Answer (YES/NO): YES